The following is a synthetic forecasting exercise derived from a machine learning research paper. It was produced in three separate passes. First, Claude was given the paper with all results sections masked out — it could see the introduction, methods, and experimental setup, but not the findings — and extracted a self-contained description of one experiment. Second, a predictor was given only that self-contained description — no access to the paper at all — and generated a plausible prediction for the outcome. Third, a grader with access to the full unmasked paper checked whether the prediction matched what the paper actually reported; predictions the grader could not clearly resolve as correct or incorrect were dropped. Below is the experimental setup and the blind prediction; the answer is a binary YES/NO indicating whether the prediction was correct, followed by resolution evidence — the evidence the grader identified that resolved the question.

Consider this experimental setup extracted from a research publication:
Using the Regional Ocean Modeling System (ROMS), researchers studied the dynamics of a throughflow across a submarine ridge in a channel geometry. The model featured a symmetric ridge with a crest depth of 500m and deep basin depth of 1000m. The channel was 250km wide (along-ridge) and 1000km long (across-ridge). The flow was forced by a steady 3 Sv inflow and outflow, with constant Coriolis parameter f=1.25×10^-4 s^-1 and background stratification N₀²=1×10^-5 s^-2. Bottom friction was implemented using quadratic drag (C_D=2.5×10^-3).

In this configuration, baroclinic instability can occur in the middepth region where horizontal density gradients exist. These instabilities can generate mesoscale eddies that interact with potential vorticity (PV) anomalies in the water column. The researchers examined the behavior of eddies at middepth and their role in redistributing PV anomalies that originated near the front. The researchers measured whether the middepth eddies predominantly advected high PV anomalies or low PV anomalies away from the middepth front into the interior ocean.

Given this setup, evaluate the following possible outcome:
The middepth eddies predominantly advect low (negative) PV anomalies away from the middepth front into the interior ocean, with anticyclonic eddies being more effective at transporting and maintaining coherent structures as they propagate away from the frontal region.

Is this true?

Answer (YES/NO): YES